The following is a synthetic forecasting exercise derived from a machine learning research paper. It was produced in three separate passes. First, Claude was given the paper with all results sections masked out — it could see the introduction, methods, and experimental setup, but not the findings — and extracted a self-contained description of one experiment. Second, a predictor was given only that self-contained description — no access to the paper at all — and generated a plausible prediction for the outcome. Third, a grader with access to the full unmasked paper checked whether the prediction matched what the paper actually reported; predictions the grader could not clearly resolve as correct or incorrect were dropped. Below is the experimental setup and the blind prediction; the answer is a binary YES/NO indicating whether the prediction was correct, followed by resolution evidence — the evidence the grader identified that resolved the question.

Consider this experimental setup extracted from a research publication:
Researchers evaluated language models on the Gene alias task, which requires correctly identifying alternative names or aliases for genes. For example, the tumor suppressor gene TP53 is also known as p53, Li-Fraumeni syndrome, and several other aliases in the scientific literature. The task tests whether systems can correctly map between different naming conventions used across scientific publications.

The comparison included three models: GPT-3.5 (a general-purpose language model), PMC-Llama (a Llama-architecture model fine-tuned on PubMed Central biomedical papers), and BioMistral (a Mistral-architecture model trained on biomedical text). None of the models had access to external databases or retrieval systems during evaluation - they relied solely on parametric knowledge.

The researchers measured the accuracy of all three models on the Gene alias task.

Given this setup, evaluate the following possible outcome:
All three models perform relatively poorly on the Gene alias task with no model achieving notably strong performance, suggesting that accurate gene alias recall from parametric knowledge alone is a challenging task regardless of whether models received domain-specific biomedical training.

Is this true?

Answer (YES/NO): YES